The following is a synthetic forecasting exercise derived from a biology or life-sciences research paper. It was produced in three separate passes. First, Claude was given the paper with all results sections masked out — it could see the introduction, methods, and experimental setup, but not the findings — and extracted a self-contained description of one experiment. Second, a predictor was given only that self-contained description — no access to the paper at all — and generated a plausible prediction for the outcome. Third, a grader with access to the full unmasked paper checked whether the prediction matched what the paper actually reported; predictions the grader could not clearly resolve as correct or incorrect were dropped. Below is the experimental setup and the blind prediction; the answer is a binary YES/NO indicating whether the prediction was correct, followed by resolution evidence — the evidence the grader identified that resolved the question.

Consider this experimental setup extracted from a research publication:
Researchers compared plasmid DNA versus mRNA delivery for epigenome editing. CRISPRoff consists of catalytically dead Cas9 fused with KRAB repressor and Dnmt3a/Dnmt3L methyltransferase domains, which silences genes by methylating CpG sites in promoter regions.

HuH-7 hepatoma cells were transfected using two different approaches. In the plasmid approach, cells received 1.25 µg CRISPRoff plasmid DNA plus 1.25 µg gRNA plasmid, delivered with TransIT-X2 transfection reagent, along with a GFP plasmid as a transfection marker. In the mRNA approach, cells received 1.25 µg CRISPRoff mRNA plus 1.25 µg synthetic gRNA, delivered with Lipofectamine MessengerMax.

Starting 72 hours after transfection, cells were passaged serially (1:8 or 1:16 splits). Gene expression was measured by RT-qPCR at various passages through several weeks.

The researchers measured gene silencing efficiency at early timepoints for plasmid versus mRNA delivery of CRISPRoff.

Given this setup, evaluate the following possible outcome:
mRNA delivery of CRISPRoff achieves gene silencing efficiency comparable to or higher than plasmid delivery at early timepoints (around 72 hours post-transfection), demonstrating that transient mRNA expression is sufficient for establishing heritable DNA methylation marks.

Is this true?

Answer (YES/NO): YES